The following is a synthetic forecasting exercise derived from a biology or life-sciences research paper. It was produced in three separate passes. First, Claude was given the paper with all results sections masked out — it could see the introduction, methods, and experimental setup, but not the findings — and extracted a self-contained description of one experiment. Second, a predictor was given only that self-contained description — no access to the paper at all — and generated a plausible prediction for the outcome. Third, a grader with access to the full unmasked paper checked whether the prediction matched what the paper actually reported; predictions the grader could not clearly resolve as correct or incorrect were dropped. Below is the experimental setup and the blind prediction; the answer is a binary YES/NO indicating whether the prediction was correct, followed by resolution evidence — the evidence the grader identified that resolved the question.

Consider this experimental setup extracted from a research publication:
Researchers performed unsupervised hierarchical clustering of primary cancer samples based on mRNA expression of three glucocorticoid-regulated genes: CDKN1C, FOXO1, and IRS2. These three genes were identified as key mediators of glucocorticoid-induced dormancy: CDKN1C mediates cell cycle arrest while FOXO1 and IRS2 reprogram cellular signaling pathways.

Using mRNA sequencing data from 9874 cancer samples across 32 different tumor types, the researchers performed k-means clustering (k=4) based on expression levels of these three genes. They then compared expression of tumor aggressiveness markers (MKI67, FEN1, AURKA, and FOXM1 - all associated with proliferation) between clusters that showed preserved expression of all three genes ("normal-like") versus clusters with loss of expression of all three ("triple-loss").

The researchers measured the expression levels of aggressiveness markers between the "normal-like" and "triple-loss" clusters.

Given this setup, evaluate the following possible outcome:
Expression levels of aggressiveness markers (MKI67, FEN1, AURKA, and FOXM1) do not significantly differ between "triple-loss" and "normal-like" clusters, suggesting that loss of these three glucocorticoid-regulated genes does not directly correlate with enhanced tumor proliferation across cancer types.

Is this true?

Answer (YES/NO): NO